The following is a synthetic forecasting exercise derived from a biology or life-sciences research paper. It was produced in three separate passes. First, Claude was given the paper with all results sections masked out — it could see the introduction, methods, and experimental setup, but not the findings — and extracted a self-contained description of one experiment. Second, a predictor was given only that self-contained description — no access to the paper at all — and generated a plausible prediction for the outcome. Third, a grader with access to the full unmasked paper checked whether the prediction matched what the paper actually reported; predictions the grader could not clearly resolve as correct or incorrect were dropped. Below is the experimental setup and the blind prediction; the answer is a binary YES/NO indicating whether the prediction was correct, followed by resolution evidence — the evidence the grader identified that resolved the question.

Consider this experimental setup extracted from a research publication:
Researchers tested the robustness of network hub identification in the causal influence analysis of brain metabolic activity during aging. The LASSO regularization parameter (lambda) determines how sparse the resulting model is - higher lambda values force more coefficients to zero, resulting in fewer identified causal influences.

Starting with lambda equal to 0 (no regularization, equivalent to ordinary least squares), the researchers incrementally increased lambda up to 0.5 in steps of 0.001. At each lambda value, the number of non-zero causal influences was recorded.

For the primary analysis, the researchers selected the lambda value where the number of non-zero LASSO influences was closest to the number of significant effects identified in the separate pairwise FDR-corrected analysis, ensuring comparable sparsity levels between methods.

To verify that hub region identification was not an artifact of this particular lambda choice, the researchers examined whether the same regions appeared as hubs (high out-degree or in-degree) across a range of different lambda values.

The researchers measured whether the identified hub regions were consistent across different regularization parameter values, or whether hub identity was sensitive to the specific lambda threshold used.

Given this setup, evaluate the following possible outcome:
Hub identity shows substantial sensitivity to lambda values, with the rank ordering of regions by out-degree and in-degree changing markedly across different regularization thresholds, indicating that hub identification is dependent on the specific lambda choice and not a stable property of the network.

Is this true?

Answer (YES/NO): NO